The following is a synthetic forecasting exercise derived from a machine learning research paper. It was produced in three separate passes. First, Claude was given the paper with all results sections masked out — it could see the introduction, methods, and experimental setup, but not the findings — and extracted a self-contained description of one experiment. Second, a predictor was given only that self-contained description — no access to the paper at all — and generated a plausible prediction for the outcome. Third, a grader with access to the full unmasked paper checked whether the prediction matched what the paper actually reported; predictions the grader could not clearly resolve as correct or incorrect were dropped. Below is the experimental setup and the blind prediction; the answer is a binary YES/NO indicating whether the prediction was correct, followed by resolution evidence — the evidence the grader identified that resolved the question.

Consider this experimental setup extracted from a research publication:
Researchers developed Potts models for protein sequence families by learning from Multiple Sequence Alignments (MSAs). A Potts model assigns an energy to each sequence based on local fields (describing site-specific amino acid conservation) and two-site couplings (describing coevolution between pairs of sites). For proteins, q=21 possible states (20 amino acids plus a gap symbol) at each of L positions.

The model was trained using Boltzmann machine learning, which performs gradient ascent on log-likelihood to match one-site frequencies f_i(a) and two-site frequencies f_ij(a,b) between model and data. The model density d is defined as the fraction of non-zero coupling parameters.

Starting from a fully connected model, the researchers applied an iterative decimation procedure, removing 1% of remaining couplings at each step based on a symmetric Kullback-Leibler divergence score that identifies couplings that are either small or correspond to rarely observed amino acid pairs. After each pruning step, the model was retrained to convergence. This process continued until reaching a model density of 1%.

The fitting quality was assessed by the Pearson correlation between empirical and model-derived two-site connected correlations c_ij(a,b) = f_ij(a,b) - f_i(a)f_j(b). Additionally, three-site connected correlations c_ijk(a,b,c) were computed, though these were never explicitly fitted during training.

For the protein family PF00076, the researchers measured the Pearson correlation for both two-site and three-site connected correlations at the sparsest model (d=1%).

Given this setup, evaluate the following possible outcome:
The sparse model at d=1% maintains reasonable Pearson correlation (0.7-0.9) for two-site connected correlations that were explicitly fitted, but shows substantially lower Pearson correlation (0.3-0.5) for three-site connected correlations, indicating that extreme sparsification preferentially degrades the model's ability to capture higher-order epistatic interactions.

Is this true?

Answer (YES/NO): NO